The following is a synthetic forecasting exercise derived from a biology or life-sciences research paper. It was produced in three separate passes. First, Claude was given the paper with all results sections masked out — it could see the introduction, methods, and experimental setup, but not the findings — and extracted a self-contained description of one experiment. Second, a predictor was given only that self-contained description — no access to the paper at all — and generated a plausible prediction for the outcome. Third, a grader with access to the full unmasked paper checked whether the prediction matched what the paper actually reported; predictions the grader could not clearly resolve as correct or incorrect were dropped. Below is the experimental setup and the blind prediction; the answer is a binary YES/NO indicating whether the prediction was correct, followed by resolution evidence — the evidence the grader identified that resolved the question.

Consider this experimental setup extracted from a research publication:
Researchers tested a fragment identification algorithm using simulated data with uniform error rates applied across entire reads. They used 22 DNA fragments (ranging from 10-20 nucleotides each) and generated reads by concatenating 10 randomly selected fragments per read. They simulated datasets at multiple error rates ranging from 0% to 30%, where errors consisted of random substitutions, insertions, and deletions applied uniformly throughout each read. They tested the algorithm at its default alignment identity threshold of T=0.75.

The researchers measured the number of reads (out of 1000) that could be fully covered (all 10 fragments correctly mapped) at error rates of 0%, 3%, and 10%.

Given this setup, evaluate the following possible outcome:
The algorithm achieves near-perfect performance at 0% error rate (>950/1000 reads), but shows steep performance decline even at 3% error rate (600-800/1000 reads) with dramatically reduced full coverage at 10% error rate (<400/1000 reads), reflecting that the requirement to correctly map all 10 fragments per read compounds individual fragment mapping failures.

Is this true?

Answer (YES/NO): NO